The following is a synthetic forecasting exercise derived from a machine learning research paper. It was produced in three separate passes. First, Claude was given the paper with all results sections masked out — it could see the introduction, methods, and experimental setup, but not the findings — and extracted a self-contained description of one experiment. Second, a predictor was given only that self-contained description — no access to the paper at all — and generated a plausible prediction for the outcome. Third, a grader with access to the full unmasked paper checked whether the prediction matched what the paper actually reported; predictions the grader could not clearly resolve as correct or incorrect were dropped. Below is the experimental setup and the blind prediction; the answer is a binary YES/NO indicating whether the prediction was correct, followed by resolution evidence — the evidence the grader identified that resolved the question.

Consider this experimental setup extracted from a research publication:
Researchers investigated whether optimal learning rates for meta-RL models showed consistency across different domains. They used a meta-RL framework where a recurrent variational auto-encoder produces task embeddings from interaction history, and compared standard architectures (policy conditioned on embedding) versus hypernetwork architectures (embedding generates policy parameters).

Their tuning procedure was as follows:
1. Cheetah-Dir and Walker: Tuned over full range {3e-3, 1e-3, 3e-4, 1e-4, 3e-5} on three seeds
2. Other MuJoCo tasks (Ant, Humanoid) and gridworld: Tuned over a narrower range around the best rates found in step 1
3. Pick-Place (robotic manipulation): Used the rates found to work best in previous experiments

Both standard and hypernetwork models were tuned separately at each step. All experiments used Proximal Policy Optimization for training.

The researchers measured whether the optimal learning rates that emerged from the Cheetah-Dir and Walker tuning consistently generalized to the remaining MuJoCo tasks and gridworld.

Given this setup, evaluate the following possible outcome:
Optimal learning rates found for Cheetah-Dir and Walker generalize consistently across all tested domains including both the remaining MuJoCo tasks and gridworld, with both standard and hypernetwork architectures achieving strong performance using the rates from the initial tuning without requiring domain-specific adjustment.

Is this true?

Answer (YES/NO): YES